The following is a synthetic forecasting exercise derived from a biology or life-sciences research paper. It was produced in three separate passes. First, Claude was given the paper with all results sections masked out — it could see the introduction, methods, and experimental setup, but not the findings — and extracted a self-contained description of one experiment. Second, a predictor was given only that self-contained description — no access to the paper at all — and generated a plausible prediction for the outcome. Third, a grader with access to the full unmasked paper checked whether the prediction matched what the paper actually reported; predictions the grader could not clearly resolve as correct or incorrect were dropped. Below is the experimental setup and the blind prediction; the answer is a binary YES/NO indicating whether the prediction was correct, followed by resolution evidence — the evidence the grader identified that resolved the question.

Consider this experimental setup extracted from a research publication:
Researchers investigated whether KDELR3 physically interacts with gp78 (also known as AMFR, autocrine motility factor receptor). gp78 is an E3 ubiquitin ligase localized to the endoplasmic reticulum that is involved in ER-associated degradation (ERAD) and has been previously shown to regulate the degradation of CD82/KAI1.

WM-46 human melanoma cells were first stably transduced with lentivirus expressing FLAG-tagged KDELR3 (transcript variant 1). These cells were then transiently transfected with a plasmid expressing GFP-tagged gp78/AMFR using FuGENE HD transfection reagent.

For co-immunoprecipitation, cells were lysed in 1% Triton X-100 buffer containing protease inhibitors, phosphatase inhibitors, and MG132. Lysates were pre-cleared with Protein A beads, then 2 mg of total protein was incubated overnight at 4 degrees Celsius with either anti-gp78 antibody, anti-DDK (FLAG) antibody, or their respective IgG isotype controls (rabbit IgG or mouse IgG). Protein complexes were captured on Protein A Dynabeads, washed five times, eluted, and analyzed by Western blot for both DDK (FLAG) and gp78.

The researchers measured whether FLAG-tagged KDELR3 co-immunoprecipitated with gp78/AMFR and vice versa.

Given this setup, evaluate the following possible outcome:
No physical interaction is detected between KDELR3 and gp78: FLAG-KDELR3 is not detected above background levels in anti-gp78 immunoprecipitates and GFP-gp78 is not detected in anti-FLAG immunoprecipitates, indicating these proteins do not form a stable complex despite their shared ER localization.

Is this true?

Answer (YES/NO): NO